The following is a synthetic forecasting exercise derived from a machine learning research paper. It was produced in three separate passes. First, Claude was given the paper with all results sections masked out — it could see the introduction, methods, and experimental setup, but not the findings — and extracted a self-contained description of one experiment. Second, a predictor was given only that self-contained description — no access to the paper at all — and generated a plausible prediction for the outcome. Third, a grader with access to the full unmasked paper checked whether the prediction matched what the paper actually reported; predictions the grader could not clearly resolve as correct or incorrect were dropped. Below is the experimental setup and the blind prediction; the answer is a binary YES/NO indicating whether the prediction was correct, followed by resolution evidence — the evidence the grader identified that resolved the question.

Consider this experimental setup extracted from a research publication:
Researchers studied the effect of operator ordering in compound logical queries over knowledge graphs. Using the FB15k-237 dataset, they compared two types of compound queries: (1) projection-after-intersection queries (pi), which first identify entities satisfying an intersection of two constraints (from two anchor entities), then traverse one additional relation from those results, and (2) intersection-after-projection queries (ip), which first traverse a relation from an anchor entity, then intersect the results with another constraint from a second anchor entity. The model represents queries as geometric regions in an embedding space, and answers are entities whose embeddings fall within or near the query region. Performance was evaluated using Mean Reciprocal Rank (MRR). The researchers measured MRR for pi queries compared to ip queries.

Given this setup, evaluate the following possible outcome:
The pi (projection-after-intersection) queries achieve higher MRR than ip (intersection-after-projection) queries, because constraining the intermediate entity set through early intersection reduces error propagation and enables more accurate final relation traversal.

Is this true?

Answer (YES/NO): YES